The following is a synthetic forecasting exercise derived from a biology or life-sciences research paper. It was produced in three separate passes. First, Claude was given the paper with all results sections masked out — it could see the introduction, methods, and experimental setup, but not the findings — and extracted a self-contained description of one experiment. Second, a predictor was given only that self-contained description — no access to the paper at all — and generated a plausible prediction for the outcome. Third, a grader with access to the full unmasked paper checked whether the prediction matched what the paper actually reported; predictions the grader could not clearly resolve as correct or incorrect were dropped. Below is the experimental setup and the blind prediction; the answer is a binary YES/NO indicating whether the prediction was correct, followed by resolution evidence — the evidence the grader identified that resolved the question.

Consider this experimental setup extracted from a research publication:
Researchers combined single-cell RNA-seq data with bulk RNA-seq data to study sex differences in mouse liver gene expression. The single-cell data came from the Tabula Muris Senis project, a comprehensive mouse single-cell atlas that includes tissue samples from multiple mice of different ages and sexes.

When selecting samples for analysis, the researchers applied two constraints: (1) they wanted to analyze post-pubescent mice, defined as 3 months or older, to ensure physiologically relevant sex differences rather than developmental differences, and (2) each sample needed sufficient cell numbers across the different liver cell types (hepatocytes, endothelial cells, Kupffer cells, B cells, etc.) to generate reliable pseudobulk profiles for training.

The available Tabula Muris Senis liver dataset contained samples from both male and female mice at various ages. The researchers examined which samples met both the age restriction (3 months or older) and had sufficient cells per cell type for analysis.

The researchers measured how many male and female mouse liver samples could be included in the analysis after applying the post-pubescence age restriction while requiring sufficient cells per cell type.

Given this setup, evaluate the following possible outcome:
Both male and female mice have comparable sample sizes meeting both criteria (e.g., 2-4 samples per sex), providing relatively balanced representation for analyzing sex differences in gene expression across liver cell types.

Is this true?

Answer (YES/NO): NO